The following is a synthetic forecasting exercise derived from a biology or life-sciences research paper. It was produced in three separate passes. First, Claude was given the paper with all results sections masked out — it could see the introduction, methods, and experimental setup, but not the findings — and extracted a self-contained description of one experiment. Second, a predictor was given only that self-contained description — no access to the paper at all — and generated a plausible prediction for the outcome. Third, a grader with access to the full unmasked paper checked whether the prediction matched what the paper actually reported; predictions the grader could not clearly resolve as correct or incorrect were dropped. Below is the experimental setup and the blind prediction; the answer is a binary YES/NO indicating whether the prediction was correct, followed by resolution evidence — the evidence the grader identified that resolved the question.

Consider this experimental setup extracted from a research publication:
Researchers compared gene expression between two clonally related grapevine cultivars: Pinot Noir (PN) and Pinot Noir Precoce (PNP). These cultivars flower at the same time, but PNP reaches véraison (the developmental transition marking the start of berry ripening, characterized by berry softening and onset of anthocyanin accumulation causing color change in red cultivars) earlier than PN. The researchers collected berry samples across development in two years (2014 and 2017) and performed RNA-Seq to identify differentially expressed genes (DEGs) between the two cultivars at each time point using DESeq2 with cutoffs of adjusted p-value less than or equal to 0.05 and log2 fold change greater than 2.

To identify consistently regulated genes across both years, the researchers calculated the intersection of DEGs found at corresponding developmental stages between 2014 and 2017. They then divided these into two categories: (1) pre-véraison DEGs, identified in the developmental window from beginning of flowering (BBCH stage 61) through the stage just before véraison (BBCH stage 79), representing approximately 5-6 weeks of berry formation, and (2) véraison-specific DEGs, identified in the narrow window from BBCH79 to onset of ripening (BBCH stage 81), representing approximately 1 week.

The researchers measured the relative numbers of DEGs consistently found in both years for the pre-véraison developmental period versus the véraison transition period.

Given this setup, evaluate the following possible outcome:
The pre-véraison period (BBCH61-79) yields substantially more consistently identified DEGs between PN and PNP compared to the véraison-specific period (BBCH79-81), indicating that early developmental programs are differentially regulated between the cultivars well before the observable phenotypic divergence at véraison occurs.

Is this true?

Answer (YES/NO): NO